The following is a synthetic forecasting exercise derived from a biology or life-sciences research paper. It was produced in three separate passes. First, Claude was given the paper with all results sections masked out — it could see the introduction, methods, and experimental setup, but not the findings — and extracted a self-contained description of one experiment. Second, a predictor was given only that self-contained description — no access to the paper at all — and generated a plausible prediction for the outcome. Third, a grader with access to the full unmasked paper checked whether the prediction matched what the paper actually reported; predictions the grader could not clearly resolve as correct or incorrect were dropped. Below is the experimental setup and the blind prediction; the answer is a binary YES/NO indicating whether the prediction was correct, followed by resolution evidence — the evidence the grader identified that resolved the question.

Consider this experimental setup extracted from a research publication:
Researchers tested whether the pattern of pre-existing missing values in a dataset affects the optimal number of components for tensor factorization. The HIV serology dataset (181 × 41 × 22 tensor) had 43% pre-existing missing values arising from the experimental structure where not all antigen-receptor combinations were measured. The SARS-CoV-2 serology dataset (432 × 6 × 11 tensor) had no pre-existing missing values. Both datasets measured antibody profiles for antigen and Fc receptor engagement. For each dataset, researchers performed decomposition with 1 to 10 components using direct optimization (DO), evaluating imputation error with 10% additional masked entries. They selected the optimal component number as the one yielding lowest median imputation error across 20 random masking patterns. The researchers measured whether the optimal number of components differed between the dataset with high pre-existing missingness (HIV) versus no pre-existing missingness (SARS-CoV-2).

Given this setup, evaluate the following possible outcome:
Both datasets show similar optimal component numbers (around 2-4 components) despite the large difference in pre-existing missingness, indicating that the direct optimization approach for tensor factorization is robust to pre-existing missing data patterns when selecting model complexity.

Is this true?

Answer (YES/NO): NO